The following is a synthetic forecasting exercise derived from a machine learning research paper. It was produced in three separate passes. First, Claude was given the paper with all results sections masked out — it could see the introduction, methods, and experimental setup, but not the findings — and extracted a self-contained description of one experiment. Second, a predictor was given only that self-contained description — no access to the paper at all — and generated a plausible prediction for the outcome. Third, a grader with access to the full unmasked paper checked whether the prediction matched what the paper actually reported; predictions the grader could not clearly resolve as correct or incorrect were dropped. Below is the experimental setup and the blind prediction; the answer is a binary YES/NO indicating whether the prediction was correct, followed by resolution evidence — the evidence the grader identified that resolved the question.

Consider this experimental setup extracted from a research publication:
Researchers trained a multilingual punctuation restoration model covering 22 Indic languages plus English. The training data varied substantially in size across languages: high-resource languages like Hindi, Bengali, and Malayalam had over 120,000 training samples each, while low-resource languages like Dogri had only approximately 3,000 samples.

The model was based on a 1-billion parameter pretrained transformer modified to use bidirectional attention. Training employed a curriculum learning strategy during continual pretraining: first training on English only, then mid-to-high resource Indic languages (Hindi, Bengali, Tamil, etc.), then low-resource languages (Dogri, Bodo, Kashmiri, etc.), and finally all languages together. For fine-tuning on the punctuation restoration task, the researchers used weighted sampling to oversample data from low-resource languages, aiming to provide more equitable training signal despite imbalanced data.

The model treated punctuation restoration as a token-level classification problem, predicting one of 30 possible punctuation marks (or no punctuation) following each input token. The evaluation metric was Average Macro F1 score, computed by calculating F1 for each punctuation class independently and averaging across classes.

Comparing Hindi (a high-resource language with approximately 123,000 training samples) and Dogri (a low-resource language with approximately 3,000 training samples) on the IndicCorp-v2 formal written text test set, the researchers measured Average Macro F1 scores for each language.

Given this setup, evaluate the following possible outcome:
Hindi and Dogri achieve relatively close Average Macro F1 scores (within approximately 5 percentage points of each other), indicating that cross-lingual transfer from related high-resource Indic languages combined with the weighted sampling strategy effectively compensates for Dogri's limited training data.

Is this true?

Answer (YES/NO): NO